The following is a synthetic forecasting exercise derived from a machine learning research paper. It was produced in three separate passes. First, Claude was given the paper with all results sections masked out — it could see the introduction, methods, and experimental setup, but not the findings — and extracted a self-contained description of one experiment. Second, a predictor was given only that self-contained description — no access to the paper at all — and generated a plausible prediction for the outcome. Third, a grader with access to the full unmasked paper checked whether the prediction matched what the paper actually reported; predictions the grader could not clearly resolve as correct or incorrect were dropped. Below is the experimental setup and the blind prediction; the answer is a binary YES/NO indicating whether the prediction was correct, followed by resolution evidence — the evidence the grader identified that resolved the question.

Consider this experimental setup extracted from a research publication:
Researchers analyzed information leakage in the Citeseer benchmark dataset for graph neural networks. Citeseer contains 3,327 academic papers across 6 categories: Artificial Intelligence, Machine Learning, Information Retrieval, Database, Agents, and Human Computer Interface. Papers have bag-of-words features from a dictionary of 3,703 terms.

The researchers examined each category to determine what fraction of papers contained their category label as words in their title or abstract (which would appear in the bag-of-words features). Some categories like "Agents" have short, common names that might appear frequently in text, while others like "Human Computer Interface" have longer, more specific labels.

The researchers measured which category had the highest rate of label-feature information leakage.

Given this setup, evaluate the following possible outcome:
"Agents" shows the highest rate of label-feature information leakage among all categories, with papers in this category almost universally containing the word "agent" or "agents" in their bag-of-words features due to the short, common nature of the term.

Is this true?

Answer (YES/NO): YES